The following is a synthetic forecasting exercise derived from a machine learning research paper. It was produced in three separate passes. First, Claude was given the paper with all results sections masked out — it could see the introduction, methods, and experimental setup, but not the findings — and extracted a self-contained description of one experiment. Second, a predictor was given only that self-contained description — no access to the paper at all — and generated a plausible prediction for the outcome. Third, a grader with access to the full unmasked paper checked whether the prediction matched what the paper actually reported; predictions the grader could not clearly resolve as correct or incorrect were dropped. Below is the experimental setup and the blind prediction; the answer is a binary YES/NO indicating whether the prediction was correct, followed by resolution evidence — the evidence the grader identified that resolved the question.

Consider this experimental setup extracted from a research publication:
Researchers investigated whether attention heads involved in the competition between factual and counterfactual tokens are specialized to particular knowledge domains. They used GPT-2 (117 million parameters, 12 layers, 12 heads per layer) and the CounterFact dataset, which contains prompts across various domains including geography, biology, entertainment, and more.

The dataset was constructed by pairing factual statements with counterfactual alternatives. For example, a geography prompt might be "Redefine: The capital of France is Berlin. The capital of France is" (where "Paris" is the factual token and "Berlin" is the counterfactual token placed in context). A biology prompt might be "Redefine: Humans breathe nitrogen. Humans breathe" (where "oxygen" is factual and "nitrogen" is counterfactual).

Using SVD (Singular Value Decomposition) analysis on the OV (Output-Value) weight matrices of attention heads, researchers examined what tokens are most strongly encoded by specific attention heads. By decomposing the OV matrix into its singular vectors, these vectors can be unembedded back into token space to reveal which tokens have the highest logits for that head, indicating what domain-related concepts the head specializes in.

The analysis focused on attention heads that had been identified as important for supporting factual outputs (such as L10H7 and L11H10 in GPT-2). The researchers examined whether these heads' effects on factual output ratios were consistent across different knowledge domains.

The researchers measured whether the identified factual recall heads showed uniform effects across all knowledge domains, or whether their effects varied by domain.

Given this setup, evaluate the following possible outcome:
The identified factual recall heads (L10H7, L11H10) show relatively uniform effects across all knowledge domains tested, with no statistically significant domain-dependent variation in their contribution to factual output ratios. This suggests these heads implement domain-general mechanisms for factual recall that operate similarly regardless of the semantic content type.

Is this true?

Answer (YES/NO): NO